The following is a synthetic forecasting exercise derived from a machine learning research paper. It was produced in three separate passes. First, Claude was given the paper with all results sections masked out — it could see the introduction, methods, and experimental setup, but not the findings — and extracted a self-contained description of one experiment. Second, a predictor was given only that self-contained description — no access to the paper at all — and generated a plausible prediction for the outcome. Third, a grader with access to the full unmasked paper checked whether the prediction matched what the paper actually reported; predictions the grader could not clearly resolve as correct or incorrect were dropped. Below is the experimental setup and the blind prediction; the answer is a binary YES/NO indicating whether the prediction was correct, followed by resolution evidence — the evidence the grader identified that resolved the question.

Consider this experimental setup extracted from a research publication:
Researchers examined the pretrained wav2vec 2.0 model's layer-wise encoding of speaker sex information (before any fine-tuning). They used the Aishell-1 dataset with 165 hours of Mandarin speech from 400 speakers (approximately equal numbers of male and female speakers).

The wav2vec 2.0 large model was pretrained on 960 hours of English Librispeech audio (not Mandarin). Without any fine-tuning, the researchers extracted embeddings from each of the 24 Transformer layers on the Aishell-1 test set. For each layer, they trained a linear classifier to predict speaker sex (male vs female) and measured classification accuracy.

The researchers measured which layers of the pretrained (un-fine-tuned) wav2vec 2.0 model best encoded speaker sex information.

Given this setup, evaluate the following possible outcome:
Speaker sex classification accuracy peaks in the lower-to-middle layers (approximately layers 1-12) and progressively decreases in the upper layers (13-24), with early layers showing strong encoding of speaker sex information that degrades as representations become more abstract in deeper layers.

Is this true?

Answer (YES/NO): NO